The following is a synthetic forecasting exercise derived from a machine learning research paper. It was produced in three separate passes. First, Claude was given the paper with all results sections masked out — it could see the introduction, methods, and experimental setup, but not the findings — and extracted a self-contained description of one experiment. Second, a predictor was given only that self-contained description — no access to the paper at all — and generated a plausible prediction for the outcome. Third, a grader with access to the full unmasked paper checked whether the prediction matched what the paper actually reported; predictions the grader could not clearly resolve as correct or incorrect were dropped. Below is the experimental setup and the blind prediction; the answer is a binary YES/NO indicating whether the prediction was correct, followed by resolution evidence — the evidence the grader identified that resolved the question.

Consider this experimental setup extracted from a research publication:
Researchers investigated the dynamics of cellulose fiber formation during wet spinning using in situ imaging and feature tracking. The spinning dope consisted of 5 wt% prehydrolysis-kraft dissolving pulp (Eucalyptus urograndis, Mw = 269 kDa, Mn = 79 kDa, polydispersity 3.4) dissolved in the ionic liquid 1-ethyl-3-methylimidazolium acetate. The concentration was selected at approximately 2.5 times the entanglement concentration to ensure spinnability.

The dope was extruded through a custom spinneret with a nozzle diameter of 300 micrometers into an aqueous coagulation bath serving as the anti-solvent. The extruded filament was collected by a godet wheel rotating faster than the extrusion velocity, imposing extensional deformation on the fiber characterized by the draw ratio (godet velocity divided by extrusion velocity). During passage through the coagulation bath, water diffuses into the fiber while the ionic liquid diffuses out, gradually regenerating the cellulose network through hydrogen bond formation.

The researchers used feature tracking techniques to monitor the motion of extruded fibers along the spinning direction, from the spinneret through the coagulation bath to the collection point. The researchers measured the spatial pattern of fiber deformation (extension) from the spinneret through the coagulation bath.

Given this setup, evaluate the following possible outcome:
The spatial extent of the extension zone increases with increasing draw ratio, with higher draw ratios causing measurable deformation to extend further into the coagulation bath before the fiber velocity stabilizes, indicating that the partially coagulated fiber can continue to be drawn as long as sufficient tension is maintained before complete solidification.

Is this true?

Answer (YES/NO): NO